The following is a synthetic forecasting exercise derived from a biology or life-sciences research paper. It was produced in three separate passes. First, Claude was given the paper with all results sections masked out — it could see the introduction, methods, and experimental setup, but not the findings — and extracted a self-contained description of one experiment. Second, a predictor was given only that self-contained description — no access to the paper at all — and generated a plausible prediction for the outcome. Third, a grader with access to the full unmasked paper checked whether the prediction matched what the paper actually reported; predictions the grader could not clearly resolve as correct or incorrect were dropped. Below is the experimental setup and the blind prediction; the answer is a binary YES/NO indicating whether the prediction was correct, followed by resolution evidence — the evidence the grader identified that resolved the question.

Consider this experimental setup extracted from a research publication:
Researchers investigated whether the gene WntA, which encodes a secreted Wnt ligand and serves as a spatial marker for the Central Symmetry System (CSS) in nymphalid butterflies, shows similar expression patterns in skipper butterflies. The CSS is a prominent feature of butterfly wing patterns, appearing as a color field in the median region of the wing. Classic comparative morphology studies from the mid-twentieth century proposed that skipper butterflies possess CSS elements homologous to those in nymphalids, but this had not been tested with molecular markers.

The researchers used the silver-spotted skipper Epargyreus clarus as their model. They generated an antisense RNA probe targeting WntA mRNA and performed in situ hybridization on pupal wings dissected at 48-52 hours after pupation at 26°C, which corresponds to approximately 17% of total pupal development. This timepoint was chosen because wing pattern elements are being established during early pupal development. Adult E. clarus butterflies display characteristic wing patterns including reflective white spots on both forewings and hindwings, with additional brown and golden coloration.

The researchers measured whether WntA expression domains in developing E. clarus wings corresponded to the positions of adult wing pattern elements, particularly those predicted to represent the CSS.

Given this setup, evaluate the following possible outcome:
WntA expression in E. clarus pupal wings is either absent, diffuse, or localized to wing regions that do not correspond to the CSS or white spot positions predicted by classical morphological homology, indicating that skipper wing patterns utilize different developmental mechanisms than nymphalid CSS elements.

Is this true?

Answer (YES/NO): NO